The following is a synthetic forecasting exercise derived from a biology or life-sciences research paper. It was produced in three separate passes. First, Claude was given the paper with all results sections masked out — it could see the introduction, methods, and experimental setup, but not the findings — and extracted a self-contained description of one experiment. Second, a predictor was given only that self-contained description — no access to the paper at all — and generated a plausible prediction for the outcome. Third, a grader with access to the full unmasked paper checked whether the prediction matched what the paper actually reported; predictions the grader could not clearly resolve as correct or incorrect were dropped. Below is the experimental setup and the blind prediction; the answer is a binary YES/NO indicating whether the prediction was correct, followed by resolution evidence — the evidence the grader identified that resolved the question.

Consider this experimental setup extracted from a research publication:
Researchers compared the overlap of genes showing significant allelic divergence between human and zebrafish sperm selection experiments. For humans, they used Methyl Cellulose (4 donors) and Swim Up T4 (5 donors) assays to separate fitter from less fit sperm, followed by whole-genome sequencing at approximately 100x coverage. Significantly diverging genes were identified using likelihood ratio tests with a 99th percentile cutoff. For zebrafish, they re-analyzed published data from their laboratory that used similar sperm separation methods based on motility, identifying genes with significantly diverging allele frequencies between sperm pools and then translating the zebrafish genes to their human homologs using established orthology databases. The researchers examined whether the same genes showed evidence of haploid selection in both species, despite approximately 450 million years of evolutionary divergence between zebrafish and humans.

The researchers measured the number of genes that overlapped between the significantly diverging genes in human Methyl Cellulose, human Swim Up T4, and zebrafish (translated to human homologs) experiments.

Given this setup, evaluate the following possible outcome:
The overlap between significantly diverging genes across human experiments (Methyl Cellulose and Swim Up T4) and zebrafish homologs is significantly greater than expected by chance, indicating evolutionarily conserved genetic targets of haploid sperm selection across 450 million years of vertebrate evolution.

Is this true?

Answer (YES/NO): YES